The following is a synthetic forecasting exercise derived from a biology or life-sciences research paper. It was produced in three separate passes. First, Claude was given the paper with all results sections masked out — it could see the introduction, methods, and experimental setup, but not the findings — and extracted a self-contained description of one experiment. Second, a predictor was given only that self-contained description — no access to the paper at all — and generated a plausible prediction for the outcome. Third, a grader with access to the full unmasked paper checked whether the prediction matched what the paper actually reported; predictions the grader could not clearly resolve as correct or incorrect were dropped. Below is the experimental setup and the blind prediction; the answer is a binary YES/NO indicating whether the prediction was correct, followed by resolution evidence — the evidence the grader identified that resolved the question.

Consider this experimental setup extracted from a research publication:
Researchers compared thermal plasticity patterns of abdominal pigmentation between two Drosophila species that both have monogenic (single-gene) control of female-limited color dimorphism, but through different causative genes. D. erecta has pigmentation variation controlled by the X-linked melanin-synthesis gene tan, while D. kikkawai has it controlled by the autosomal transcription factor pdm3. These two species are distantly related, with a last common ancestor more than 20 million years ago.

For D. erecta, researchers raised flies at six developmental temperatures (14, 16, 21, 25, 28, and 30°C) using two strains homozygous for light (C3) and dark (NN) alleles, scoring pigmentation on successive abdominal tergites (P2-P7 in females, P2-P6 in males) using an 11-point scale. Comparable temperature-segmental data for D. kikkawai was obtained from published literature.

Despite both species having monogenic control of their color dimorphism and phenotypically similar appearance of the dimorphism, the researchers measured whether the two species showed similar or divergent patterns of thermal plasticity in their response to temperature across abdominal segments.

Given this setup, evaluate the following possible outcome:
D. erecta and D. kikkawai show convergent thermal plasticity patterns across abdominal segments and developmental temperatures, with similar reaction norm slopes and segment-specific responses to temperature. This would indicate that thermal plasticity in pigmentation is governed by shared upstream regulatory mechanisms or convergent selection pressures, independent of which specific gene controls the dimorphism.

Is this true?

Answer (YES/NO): NO